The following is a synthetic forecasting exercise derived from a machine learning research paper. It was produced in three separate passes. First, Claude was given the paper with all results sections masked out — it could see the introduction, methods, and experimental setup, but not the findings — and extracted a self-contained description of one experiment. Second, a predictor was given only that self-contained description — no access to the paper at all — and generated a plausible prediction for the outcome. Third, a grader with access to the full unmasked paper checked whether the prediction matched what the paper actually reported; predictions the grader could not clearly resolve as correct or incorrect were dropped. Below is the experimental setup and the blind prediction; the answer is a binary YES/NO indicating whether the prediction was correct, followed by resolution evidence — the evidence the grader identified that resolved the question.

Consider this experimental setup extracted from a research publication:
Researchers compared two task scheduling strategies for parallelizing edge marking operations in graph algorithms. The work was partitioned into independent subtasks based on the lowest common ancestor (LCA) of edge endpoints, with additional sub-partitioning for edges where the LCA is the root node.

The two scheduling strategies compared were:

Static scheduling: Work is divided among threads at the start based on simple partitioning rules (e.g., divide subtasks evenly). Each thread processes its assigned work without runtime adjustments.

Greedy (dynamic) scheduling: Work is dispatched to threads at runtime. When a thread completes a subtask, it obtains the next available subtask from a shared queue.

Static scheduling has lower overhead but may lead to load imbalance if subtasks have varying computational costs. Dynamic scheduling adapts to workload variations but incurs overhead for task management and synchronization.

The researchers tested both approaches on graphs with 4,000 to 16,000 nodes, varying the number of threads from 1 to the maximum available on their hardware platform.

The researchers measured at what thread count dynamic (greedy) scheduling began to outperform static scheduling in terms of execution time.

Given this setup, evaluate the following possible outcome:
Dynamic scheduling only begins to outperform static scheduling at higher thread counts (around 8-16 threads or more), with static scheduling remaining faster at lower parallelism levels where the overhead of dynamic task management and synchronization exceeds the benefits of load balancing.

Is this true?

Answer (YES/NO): NO